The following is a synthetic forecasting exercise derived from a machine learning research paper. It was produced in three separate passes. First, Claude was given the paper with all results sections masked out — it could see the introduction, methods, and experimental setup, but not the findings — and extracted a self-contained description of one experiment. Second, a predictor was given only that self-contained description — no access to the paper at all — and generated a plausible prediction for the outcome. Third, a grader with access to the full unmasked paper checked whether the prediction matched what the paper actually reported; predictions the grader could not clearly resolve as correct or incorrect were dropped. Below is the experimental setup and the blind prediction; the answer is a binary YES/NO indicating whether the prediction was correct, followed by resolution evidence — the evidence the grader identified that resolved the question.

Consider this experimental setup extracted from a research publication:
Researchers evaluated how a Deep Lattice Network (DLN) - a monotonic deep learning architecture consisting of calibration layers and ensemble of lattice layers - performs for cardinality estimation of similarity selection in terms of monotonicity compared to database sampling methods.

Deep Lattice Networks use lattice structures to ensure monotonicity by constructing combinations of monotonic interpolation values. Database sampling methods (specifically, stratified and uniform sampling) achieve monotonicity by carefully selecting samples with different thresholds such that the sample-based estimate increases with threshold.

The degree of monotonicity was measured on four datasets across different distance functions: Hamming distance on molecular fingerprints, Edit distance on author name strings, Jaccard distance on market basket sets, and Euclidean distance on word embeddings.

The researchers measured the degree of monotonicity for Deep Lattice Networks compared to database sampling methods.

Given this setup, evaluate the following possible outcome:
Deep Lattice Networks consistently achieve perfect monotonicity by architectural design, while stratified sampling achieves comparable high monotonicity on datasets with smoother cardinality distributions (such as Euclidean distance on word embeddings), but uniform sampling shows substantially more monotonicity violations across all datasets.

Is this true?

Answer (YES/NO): NO